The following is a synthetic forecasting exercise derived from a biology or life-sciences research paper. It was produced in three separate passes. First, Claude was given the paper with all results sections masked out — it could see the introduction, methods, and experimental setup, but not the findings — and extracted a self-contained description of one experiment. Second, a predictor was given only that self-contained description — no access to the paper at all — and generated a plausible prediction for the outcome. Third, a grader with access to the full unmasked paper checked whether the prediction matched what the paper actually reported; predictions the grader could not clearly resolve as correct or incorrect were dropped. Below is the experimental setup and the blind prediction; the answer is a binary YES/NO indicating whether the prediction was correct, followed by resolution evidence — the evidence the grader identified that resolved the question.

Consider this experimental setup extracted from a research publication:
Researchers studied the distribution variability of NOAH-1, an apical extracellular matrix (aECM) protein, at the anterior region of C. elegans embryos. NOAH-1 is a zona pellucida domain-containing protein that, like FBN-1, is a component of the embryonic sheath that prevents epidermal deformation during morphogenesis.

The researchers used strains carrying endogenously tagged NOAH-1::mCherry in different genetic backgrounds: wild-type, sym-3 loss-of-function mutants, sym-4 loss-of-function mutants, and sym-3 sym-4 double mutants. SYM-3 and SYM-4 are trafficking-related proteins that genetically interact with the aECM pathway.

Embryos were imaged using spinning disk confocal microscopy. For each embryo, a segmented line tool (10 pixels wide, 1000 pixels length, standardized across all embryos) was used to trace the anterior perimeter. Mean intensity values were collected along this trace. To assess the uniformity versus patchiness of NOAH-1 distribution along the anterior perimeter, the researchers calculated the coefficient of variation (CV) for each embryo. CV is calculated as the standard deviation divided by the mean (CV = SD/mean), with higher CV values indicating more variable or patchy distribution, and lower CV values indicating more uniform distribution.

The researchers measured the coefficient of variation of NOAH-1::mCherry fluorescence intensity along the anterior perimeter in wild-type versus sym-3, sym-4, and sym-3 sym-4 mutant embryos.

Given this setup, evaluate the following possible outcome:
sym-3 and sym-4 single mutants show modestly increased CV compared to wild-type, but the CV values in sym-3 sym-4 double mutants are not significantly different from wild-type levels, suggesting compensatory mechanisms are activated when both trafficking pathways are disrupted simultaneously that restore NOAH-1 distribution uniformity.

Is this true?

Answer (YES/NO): NO